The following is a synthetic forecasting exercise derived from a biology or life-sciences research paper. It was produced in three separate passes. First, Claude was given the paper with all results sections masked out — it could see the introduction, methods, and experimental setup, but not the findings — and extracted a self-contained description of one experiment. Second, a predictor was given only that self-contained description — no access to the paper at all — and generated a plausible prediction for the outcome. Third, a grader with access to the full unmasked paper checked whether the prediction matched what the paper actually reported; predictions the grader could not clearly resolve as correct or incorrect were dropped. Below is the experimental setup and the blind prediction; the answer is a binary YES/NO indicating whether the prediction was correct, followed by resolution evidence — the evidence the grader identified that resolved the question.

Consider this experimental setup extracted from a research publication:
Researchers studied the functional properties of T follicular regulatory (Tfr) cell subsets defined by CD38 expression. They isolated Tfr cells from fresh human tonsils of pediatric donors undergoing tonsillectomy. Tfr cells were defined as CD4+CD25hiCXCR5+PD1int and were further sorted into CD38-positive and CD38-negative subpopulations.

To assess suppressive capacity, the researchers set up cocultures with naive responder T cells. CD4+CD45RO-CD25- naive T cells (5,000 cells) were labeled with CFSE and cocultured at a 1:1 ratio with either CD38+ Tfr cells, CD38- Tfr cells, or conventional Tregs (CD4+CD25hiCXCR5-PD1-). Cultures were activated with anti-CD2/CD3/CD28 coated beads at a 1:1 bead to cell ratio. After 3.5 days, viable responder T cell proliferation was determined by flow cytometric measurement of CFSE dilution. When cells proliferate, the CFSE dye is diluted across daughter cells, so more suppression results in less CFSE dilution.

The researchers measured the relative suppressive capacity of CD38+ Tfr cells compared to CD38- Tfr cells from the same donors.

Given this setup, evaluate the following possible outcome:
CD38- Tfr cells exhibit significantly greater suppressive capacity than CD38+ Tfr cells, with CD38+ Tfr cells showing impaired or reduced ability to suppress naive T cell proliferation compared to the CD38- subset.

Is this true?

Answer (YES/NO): YES